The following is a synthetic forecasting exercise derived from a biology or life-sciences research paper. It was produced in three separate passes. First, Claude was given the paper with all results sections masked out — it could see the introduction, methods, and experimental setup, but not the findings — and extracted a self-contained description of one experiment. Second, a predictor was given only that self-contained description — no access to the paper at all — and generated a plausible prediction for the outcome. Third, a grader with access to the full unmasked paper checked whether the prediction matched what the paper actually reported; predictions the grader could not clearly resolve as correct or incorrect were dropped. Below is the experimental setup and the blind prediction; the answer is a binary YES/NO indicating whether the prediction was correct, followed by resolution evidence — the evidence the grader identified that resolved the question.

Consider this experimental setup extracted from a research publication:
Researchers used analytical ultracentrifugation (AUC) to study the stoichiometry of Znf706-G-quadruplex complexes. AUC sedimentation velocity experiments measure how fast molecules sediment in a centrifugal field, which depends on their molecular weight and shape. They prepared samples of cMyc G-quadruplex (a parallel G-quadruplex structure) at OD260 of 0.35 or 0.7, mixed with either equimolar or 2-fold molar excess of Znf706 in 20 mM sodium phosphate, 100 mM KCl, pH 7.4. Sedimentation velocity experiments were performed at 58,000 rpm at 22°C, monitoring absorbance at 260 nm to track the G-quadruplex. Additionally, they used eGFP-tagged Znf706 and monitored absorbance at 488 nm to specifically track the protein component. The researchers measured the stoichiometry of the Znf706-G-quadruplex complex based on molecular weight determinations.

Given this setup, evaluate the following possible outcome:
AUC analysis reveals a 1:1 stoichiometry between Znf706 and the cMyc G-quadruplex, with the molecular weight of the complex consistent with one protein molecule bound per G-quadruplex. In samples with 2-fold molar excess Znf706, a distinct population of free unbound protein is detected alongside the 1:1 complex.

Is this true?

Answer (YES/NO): NO